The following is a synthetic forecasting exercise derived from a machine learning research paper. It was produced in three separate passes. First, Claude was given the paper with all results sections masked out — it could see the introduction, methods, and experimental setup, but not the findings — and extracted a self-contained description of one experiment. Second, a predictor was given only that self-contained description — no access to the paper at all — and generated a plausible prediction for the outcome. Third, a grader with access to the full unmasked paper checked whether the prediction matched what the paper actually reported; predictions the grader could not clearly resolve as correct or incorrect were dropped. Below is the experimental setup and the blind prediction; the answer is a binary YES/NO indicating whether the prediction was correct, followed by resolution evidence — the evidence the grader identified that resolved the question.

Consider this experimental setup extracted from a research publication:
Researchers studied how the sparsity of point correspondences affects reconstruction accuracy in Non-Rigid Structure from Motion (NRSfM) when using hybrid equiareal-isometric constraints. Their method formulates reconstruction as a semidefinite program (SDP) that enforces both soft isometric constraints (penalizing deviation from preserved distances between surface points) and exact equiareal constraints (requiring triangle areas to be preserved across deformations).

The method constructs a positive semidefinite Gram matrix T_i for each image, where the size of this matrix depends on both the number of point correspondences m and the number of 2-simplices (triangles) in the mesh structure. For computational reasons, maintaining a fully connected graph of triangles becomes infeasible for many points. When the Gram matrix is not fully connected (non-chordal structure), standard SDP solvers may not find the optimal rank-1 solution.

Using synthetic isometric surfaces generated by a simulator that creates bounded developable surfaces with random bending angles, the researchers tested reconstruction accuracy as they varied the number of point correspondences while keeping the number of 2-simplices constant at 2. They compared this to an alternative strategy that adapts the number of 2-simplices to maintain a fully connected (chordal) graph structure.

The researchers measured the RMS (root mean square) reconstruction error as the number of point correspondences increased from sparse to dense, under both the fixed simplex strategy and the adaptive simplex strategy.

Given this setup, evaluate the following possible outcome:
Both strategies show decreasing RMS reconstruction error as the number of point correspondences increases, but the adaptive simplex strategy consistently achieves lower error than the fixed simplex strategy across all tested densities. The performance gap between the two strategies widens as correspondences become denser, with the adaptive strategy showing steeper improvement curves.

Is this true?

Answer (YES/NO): NO